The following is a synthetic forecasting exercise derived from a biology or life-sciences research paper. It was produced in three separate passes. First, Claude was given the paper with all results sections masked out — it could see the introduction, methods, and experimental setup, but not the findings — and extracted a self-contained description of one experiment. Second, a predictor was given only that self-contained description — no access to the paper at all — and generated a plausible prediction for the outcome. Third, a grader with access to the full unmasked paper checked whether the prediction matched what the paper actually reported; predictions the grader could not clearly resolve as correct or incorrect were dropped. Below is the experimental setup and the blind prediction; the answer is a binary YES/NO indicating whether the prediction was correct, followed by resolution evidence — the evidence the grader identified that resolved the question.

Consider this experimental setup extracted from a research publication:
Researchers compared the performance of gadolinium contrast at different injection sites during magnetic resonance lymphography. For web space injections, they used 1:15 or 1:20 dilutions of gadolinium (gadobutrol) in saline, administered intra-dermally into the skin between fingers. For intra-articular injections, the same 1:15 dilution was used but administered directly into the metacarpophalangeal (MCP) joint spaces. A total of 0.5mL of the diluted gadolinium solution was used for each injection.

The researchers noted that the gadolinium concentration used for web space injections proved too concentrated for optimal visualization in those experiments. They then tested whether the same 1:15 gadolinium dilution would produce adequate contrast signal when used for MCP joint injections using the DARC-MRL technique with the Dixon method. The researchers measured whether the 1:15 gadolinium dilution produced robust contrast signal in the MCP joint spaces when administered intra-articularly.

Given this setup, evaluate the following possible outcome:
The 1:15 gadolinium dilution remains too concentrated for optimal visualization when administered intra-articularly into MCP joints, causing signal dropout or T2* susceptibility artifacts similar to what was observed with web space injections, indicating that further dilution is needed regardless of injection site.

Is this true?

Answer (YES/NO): NO